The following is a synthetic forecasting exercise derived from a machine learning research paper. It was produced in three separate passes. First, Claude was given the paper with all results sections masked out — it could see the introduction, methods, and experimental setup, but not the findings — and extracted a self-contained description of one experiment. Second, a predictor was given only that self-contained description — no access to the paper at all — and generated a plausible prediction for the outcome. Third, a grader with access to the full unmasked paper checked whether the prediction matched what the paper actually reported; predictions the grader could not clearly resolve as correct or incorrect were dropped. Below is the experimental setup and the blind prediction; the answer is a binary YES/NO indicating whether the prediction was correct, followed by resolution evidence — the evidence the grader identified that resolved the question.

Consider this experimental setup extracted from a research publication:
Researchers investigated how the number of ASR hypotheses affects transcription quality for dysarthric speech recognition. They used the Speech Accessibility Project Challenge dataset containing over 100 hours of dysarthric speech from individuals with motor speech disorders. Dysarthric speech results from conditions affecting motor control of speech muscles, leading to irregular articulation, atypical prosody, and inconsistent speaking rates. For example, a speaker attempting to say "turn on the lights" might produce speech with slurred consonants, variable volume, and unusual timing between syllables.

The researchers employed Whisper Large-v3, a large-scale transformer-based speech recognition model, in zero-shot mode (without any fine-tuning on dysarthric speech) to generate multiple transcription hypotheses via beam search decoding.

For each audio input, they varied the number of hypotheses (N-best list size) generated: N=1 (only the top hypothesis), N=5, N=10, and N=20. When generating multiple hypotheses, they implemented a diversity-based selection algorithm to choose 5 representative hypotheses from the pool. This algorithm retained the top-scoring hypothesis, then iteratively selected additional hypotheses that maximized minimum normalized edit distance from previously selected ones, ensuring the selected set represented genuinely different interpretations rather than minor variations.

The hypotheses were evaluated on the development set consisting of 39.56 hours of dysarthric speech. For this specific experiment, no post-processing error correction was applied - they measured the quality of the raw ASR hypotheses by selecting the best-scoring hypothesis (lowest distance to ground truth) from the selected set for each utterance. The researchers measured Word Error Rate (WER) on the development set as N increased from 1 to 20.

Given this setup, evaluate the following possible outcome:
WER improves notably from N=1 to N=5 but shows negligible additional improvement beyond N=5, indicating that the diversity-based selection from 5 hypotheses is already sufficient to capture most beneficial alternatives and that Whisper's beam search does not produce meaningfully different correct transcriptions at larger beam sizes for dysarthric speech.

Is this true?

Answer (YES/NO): YES